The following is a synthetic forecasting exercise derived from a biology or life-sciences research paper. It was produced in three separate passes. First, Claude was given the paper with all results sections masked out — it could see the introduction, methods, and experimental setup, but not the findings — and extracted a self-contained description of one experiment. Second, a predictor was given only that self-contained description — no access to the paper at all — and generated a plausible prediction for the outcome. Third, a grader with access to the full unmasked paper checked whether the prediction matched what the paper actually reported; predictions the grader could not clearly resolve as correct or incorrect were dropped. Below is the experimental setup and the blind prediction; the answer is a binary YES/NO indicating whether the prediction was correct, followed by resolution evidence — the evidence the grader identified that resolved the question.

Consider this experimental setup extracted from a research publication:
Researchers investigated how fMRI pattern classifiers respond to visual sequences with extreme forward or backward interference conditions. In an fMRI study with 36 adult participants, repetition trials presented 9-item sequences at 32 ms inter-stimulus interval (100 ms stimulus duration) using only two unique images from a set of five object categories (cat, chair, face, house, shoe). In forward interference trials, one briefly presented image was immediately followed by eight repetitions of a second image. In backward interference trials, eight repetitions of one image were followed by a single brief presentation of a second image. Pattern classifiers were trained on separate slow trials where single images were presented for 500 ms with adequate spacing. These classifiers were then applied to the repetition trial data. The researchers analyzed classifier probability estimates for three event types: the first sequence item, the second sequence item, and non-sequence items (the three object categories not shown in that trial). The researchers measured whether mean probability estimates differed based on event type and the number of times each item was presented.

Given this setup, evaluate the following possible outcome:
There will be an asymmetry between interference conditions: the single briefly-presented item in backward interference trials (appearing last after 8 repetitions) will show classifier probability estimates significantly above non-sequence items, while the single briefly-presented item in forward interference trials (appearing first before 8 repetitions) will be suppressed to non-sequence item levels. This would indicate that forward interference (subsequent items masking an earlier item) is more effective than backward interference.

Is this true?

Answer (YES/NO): NO